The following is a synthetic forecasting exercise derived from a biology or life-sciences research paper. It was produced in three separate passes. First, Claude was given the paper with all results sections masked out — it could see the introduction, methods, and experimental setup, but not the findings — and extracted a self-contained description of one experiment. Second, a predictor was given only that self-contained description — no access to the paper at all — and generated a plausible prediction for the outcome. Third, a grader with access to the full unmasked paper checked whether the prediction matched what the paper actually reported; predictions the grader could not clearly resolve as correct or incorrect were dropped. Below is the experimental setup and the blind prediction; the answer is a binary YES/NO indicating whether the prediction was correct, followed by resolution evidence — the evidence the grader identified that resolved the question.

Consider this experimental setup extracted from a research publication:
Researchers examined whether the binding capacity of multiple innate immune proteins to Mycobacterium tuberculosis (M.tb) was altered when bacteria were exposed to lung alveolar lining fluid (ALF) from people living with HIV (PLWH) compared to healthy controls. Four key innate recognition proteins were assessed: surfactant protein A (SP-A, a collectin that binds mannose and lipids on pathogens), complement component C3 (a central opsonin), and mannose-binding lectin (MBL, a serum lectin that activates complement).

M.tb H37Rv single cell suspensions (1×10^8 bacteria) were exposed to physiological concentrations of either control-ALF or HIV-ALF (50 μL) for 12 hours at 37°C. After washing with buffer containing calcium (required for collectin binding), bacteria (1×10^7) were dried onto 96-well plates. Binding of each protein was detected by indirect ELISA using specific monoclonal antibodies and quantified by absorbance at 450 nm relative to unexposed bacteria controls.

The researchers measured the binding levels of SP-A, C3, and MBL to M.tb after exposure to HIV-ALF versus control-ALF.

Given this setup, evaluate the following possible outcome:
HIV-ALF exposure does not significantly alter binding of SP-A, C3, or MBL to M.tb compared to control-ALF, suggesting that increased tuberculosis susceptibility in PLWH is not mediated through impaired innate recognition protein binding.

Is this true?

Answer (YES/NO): NO